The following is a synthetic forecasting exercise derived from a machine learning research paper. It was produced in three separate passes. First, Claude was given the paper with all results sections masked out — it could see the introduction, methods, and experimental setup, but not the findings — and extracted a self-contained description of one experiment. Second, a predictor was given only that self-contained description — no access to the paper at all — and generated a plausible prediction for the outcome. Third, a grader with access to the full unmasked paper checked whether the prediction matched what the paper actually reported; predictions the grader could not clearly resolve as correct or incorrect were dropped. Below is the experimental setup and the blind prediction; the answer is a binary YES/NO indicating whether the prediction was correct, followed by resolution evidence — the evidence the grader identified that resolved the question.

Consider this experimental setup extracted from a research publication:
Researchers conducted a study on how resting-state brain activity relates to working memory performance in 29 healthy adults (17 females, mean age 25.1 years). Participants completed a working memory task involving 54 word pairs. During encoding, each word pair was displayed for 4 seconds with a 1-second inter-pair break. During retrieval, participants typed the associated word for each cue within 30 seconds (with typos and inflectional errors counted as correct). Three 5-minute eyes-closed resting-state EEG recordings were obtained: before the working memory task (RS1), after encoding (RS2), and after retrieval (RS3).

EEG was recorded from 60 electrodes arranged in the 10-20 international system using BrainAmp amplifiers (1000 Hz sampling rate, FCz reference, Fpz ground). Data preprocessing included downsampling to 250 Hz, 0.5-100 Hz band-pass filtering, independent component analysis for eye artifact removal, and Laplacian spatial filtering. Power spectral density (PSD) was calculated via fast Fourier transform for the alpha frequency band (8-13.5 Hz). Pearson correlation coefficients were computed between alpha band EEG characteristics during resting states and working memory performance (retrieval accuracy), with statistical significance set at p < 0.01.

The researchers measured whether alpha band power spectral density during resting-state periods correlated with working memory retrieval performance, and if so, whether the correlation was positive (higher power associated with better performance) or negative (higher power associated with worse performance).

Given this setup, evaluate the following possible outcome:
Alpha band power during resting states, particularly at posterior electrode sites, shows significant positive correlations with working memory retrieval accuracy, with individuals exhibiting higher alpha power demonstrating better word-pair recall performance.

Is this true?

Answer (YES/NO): NO